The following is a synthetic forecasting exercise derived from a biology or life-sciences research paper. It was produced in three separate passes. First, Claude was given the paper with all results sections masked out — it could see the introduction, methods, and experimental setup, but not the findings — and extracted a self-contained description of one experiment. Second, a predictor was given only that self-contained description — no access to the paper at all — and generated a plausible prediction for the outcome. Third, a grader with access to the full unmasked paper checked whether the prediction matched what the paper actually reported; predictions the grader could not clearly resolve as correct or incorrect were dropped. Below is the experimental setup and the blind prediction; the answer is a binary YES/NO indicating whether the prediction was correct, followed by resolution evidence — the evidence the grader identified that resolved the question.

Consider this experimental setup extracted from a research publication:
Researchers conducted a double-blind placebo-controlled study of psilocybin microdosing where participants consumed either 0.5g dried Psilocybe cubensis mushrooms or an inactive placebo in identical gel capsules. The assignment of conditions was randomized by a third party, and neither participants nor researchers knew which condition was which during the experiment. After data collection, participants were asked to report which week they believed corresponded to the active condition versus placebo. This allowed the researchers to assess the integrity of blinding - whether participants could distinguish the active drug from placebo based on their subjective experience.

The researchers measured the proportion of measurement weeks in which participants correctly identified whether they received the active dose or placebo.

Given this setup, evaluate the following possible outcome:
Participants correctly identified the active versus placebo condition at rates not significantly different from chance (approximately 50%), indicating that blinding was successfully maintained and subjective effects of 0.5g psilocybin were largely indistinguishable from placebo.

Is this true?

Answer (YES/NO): NO